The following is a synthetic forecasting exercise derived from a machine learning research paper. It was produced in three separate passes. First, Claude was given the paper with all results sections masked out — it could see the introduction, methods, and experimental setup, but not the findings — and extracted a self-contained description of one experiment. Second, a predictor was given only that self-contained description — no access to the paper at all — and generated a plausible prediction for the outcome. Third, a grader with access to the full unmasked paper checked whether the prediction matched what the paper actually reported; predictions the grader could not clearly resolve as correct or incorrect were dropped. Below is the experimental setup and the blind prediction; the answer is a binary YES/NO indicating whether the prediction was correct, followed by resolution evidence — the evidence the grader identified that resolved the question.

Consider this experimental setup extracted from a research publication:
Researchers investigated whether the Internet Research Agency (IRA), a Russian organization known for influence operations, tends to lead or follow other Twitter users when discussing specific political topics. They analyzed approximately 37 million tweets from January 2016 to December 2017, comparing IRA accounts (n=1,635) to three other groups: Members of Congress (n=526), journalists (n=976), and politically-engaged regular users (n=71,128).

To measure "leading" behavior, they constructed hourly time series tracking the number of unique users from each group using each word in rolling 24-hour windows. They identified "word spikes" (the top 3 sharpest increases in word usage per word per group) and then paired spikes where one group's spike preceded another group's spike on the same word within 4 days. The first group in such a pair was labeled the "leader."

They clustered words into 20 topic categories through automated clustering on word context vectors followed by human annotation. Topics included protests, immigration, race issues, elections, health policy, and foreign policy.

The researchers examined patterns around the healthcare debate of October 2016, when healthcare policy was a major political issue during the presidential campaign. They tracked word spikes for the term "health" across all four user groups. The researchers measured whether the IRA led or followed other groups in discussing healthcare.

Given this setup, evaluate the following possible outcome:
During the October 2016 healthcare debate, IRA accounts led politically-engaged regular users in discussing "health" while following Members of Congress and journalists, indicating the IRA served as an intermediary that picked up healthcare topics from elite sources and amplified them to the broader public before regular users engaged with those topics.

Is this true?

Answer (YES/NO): NO